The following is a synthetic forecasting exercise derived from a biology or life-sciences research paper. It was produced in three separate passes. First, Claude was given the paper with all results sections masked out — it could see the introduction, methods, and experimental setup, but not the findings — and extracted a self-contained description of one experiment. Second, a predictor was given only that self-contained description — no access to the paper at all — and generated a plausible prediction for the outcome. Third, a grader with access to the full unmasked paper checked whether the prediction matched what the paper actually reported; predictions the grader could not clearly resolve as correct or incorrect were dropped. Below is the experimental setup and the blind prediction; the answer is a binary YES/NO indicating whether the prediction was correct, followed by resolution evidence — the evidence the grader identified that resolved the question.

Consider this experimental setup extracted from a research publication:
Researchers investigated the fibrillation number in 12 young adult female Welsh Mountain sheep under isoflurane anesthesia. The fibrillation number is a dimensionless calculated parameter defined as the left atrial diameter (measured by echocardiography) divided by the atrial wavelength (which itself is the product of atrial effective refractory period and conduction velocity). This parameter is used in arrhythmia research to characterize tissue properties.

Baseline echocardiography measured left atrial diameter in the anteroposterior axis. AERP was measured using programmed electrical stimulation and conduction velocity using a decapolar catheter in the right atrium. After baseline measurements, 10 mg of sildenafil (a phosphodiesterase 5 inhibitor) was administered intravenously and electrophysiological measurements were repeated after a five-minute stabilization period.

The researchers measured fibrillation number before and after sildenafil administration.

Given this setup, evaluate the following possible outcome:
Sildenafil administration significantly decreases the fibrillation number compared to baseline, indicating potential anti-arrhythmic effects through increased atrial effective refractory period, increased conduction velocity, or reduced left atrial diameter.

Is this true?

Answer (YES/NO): YES